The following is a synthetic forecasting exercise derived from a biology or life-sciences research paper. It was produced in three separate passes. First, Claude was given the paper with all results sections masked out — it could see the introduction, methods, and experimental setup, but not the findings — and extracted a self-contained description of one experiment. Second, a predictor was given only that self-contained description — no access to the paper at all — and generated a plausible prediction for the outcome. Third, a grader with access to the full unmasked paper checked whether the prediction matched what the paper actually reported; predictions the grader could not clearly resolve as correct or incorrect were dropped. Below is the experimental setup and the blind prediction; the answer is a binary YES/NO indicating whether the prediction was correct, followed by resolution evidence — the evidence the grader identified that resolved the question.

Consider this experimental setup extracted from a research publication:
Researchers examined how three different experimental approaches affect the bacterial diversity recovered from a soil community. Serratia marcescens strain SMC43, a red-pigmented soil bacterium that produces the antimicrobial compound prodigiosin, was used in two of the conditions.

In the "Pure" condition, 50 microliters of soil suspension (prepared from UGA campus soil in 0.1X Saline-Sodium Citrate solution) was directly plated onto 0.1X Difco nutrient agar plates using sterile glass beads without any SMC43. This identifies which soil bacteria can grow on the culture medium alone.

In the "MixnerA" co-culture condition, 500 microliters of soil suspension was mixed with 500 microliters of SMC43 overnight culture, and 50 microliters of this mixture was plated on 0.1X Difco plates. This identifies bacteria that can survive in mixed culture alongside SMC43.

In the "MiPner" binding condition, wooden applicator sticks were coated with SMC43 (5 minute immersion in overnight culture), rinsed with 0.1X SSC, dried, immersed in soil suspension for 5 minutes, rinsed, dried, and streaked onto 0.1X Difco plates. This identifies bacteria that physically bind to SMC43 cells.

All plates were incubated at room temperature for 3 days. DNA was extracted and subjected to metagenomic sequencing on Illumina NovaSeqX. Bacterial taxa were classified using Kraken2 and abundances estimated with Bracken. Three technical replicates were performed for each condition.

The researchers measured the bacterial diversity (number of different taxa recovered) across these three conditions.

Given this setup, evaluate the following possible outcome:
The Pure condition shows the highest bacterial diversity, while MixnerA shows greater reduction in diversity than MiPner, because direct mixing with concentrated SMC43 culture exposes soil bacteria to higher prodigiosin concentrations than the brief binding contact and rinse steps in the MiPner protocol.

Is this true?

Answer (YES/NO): NO